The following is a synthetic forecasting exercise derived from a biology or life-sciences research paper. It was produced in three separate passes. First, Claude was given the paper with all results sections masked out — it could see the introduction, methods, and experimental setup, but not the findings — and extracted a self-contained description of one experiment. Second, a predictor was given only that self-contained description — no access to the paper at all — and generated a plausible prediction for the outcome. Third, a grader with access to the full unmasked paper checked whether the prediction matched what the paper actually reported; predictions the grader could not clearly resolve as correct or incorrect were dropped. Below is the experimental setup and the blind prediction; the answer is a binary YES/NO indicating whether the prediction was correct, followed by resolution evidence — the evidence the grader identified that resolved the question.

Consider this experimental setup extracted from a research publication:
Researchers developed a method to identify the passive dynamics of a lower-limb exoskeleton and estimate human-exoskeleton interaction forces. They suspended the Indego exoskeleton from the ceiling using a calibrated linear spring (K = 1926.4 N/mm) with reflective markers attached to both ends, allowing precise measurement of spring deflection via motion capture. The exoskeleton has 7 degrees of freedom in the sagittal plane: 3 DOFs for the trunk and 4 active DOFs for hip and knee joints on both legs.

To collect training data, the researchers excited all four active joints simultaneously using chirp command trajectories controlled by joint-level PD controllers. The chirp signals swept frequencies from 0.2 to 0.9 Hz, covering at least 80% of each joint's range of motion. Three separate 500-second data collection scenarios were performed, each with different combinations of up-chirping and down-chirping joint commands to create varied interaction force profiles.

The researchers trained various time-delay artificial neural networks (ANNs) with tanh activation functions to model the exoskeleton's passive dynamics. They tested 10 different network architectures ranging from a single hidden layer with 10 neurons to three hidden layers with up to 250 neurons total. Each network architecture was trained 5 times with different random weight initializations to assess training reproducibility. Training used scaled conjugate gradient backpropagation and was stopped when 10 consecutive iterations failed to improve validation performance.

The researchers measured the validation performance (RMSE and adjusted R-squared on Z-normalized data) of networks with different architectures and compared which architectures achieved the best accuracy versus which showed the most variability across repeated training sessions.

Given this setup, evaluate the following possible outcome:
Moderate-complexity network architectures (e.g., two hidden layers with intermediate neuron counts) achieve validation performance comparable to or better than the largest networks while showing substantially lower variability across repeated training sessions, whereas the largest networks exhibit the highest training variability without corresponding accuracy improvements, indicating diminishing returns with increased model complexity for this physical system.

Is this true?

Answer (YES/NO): YES